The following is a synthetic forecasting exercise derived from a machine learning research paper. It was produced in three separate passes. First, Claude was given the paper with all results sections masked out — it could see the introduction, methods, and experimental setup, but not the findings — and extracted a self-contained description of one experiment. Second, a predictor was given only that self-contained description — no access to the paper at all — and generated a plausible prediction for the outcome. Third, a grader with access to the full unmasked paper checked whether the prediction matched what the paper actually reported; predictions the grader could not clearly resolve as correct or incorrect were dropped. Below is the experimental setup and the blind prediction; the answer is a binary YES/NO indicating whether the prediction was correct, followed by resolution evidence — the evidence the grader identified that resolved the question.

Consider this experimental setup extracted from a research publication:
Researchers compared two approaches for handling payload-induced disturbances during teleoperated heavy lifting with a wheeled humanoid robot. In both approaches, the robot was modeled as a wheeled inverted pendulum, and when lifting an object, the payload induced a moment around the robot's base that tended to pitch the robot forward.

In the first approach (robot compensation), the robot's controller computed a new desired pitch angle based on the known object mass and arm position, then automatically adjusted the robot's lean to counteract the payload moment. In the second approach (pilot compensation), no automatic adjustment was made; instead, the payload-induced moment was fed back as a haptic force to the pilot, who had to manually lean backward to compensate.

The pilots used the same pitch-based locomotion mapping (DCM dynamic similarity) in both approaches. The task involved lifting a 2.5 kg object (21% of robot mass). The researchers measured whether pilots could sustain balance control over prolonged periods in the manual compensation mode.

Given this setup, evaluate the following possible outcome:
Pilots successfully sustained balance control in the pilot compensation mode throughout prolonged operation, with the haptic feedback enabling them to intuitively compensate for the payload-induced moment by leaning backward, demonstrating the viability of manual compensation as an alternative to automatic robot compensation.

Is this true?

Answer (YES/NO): NO